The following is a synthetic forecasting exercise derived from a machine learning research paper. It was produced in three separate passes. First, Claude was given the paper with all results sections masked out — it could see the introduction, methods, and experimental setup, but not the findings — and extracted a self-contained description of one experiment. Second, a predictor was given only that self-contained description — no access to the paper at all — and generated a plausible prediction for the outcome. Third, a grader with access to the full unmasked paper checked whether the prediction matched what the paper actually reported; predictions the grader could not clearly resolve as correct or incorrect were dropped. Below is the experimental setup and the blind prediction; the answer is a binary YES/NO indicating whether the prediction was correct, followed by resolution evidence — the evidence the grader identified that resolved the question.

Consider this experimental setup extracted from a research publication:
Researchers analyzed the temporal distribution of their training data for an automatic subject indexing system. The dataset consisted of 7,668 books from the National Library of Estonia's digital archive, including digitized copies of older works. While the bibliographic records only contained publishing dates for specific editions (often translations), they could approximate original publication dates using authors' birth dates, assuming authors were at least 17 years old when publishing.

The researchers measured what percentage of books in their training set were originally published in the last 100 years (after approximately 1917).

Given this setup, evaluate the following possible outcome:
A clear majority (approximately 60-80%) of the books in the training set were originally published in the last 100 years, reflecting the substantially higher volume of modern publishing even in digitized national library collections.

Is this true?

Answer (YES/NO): NO